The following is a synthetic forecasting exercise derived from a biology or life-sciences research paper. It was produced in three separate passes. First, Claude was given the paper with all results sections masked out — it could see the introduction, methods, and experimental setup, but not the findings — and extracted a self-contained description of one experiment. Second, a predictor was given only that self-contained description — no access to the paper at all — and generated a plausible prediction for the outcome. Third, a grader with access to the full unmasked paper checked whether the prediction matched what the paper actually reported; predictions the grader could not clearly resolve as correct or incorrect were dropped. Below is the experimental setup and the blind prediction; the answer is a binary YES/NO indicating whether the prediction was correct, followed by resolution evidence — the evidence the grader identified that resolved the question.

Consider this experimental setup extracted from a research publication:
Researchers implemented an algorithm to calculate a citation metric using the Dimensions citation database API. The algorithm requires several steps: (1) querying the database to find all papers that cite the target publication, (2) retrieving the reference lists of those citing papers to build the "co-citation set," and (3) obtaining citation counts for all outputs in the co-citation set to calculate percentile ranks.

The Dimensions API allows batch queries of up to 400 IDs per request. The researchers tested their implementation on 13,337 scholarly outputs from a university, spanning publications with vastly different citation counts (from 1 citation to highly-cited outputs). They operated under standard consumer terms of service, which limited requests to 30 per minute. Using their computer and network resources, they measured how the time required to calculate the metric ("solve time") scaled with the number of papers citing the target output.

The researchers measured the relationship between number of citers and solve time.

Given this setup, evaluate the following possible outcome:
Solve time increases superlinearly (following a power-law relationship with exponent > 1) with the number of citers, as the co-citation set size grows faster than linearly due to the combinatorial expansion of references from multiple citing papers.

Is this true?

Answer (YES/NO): NO